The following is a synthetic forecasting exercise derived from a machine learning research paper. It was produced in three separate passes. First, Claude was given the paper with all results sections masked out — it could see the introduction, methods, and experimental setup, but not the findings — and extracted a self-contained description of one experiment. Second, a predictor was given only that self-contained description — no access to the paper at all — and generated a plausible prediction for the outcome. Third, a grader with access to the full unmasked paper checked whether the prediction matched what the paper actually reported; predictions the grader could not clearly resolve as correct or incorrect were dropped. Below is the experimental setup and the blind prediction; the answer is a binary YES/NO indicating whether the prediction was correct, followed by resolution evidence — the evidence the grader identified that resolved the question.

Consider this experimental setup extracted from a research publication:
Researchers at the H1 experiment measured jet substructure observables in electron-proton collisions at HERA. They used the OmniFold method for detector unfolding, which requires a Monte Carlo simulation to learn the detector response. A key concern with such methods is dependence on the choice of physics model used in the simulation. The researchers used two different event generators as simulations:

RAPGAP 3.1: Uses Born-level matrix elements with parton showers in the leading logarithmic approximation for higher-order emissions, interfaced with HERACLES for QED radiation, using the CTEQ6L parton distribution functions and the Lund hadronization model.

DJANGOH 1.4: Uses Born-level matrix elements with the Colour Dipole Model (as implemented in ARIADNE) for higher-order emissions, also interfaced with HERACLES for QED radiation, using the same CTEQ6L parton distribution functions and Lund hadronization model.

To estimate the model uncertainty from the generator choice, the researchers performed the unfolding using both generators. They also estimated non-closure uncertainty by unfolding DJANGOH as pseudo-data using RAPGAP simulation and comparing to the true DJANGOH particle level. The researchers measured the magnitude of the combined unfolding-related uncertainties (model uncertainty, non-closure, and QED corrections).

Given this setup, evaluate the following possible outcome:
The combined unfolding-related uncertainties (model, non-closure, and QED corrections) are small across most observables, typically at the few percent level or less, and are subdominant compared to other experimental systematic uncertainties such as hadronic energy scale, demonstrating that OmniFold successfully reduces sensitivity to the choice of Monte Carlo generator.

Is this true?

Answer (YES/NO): NO